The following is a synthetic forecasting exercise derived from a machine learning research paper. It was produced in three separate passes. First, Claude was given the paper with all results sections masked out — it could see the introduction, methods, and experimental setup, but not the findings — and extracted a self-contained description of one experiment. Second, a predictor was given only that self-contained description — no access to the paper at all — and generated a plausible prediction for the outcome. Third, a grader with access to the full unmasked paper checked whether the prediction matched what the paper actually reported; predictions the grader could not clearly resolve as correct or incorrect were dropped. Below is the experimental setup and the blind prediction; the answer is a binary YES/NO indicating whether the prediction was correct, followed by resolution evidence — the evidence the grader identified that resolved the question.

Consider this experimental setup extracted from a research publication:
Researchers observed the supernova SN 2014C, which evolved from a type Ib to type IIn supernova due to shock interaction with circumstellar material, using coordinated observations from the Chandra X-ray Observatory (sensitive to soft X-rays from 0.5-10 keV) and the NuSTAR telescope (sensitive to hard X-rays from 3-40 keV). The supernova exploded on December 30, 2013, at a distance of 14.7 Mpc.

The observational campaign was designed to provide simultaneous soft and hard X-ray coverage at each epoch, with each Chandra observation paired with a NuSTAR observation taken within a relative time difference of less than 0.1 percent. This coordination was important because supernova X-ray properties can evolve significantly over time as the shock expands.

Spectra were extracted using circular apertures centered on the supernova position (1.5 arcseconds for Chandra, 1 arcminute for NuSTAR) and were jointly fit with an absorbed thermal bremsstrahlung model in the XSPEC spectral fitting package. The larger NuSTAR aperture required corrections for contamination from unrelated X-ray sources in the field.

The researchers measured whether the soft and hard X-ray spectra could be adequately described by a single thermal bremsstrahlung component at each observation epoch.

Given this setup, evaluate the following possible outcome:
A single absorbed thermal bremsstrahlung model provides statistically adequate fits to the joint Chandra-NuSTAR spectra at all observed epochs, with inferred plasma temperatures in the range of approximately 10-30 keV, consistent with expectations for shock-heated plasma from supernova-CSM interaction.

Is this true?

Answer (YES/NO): NO